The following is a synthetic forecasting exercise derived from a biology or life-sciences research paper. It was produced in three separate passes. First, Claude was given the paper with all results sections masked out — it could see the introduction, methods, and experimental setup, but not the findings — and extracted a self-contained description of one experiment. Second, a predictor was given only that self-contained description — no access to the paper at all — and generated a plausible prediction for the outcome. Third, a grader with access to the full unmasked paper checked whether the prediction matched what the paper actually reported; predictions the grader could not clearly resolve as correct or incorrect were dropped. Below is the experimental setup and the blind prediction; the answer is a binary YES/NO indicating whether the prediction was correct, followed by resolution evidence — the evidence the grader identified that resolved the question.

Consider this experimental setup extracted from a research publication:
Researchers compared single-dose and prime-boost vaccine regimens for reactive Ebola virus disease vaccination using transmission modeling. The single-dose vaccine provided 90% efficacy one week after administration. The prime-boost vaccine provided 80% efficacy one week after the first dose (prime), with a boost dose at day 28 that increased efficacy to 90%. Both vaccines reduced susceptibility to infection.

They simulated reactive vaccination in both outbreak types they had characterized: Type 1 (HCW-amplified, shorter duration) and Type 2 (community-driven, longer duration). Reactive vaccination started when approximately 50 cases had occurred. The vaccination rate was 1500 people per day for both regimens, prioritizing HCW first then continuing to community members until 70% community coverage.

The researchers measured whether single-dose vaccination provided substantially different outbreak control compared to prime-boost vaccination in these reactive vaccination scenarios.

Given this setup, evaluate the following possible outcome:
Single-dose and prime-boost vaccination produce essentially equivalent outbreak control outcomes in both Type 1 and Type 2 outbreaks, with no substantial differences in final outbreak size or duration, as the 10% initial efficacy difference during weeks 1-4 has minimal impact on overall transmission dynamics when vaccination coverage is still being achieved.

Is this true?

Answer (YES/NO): YES